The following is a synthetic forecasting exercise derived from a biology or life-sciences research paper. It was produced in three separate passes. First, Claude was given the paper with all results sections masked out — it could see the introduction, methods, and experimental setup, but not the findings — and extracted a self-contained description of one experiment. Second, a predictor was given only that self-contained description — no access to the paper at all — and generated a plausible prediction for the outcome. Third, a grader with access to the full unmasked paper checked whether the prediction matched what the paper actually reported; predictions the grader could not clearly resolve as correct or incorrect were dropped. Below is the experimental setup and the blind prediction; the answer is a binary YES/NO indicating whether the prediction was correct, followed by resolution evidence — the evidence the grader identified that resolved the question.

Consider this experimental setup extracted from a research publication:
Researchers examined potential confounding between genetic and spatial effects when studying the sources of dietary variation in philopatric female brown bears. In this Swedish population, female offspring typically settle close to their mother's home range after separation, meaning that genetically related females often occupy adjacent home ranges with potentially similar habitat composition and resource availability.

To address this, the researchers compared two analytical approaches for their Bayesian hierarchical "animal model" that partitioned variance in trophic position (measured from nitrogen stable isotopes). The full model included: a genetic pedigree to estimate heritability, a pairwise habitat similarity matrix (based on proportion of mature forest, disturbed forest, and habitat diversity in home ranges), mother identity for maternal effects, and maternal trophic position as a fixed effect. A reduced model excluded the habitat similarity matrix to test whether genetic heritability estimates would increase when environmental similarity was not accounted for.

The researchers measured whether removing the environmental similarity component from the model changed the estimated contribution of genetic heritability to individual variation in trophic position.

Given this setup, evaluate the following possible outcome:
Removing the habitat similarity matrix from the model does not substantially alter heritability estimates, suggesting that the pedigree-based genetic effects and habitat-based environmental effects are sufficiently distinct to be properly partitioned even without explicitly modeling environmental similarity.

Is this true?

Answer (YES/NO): NO